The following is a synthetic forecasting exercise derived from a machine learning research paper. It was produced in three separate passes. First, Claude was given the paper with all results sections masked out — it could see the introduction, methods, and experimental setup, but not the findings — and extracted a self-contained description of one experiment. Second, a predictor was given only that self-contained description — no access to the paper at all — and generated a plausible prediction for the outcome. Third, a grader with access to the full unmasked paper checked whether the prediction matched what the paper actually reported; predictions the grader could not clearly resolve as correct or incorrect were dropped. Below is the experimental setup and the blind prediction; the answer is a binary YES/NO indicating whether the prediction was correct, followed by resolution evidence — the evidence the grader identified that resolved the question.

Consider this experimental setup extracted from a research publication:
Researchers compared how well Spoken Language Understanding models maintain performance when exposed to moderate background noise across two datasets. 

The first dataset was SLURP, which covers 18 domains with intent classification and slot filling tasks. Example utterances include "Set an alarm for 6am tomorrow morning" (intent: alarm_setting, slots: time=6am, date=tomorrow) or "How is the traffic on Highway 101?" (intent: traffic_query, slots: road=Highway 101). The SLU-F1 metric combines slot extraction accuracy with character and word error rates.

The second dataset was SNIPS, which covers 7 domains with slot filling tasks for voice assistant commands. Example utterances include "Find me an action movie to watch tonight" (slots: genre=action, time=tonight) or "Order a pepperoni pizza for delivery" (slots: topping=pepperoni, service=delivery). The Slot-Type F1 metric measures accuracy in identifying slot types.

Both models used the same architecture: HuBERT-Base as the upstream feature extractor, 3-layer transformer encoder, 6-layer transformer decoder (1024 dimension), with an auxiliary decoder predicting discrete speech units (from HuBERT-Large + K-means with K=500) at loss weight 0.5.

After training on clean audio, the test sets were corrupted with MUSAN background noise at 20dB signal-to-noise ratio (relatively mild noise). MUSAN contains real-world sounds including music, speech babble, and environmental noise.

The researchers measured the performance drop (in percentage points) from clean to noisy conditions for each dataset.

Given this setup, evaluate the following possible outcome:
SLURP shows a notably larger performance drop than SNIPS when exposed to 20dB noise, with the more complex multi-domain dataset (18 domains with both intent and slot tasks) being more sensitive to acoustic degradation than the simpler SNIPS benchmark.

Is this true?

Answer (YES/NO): NO